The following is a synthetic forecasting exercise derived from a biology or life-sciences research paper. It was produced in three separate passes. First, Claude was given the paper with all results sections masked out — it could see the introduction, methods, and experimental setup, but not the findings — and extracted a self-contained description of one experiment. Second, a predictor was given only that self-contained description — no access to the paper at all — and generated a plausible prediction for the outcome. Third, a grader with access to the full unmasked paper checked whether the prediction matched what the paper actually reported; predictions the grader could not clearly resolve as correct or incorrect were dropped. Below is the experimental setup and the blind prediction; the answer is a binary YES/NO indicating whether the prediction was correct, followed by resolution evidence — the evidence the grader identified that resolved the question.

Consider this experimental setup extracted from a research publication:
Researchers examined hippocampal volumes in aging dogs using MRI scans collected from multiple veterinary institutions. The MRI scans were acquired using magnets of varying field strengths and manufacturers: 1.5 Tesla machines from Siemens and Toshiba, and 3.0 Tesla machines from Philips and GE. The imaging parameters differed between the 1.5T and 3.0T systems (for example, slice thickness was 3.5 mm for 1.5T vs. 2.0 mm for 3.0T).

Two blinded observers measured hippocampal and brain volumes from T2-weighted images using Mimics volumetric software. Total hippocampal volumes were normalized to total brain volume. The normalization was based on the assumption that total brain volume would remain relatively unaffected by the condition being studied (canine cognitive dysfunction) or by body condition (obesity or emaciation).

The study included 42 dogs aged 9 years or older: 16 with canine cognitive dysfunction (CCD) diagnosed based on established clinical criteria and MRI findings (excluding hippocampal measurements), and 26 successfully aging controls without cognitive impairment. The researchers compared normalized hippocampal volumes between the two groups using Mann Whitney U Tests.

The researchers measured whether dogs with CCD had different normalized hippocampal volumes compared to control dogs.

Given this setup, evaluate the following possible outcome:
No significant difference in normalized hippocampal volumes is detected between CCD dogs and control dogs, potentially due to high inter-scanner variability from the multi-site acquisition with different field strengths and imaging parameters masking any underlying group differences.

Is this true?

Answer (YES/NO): NO